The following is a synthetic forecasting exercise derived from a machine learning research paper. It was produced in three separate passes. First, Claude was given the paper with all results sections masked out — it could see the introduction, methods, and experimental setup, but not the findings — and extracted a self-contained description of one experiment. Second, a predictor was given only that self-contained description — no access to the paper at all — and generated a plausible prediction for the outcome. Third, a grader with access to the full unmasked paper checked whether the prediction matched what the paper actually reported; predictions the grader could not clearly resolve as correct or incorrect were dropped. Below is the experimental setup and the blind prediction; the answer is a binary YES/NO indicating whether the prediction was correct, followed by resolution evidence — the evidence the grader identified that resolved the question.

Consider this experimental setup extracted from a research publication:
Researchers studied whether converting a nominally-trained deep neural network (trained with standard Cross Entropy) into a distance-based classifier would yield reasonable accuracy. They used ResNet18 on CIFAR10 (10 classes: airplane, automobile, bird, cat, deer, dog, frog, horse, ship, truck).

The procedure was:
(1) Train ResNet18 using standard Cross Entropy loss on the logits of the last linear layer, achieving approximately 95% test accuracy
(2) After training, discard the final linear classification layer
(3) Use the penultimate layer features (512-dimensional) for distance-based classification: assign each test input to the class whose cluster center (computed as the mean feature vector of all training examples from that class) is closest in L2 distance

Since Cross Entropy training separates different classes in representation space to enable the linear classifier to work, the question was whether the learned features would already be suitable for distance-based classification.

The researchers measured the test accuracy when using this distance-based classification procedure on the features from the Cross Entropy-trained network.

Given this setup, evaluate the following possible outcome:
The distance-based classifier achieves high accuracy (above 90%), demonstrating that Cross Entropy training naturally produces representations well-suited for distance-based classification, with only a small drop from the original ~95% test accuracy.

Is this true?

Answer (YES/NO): NO